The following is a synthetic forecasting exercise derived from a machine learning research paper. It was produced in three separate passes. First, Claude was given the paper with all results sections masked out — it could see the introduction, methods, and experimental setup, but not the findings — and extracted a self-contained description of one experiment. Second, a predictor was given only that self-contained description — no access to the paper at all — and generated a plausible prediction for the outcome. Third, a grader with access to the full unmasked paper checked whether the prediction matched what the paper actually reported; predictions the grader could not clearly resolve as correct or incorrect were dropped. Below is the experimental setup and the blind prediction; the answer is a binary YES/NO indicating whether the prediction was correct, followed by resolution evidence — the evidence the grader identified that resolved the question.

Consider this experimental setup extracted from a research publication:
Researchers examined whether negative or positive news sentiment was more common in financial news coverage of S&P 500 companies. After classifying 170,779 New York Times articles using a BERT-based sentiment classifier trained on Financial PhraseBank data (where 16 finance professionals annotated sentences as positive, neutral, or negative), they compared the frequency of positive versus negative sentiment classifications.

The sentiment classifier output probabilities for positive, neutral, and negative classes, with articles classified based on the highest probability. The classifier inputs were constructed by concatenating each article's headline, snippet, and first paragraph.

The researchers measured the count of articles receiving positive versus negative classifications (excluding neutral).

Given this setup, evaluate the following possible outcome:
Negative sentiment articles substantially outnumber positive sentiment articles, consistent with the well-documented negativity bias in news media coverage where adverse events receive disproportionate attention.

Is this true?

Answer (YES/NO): YES